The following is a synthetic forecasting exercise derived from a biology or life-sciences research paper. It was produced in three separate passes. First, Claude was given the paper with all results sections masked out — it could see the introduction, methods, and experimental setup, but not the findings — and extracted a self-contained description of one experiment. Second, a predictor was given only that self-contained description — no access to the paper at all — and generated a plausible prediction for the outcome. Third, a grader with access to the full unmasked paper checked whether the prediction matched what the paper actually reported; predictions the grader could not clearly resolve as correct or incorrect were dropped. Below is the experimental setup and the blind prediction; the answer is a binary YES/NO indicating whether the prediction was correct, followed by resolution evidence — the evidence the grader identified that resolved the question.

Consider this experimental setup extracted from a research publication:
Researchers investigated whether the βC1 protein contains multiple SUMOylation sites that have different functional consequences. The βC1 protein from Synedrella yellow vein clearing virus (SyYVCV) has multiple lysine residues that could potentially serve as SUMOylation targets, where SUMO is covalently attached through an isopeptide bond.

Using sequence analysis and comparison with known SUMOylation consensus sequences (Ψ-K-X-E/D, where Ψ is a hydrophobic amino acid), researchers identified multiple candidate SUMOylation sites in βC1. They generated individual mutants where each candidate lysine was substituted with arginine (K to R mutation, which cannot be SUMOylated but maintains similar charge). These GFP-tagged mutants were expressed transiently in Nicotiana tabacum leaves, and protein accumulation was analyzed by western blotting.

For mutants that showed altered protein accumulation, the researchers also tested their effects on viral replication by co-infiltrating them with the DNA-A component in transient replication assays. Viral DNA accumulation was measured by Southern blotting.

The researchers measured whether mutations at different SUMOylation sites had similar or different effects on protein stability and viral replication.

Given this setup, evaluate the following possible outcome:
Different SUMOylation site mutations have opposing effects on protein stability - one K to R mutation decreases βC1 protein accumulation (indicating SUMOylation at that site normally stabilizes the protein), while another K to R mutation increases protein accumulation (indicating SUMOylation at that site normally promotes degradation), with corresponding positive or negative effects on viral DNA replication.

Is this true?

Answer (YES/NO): NO